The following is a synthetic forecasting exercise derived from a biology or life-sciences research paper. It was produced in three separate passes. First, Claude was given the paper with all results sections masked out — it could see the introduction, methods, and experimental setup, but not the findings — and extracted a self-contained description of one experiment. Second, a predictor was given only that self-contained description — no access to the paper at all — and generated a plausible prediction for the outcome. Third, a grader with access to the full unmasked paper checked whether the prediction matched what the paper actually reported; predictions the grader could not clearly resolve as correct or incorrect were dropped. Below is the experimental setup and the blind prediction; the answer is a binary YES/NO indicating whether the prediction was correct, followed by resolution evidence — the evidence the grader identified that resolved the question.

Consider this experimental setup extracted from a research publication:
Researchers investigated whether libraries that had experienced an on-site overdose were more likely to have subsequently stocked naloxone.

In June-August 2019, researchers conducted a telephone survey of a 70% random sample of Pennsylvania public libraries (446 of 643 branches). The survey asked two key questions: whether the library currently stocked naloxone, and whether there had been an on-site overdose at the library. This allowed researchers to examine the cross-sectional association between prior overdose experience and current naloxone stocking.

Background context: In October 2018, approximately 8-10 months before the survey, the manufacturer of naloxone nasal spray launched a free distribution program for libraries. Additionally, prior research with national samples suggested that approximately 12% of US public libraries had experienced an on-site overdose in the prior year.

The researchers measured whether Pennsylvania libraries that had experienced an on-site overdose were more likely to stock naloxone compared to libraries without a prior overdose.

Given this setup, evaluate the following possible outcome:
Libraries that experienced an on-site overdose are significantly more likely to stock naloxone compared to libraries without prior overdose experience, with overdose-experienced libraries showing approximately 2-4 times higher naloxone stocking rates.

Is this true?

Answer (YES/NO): NO